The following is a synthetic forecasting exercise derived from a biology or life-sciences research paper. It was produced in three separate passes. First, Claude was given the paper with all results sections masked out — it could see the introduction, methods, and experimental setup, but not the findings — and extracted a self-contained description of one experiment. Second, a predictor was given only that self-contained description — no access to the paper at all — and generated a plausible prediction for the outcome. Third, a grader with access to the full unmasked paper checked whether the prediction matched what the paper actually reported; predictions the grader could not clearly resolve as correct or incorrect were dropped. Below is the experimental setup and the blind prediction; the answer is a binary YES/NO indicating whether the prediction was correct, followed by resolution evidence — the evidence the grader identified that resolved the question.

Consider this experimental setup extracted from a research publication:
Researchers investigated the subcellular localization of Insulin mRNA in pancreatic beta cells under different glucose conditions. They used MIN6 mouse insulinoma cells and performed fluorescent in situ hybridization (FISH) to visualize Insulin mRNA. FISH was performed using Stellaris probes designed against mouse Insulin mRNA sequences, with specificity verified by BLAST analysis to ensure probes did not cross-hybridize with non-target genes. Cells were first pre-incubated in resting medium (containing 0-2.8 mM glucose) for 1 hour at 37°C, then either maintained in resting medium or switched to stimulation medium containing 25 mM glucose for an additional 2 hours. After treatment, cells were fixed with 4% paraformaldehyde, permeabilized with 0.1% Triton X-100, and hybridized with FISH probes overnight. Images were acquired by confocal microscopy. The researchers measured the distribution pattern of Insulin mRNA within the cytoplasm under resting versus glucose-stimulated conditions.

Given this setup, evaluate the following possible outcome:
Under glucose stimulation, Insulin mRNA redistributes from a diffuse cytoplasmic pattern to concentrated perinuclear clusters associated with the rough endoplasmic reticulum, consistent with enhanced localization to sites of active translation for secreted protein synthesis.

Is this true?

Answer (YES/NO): NO